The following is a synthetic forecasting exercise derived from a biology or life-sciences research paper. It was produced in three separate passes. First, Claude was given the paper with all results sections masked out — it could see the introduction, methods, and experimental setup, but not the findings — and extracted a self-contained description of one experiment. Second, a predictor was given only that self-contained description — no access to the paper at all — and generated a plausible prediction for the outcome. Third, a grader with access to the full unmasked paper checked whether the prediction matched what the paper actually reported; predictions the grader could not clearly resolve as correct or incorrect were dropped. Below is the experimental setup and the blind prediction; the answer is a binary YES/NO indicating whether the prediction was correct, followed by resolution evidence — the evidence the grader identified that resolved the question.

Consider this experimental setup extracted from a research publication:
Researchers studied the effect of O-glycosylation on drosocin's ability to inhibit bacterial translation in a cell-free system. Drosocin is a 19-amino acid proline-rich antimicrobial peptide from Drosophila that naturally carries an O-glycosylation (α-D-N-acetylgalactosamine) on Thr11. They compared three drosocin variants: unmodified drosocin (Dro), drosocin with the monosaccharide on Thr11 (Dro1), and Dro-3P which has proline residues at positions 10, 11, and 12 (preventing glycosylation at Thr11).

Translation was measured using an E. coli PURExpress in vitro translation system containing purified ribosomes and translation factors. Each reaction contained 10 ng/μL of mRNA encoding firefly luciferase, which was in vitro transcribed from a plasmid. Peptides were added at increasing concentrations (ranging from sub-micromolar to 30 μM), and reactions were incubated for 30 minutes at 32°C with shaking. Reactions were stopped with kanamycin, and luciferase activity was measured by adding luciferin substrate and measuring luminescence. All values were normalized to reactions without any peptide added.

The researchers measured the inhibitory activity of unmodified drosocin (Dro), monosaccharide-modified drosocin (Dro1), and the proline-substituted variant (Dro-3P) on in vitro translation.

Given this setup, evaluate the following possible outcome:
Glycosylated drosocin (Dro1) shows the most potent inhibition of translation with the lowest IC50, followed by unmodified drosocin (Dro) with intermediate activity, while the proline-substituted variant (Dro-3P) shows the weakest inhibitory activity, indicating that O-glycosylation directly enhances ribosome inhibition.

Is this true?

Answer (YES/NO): NO